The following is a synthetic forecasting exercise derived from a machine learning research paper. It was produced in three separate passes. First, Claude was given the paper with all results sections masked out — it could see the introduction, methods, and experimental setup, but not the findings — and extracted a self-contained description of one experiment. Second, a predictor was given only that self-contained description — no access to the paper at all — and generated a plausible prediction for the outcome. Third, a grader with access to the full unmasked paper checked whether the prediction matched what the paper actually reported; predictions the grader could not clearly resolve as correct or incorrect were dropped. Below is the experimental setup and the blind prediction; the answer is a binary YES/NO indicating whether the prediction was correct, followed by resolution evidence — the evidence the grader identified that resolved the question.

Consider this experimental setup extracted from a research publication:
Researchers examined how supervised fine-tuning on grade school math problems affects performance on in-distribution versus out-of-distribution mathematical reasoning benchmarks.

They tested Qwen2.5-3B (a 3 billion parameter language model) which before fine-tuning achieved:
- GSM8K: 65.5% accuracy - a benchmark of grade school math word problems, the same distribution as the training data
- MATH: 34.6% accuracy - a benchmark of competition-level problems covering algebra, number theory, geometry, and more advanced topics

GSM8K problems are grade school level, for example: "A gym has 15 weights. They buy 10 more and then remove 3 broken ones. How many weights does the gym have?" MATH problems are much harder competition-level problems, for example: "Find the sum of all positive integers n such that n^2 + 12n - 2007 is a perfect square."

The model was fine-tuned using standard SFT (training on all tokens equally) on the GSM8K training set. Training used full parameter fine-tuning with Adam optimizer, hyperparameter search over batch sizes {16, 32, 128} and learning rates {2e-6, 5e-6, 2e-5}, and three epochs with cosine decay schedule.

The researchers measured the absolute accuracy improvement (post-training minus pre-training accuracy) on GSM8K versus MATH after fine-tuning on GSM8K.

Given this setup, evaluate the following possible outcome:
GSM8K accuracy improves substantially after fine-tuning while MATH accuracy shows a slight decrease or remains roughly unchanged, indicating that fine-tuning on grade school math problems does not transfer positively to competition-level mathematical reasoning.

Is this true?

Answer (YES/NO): NO